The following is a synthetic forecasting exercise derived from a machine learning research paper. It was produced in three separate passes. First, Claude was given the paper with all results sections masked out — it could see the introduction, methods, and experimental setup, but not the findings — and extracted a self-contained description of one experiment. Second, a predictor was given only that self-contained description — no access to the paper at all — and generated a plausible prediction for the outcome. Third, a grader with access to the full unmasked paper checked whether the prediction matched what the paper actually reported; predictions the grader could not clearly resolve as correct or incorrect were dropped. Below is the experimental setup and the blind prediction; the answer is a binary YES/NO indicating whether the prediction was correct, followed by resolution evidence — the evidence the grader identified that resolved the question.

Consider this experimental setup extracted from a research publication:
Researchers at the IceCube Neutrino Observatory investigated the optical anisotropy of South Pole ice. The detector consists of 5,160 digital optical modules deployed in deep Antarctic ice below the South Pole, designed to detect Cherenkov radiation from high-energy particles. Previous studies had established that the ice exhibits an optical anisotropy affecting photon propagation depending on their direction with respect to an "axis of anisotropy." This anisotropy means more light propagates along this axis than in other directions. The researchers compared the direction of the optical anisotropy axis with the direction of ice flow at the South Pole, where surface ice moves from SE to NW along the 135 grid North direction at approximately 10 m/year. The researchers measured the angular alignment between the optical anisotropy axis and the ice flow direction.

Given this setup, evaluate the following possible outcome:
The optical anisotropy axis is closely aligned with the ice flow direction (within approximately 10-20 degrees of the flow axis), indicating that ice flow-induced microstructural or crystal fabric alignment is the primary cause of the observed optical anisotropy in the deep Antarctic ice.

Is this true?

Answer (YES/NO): YES